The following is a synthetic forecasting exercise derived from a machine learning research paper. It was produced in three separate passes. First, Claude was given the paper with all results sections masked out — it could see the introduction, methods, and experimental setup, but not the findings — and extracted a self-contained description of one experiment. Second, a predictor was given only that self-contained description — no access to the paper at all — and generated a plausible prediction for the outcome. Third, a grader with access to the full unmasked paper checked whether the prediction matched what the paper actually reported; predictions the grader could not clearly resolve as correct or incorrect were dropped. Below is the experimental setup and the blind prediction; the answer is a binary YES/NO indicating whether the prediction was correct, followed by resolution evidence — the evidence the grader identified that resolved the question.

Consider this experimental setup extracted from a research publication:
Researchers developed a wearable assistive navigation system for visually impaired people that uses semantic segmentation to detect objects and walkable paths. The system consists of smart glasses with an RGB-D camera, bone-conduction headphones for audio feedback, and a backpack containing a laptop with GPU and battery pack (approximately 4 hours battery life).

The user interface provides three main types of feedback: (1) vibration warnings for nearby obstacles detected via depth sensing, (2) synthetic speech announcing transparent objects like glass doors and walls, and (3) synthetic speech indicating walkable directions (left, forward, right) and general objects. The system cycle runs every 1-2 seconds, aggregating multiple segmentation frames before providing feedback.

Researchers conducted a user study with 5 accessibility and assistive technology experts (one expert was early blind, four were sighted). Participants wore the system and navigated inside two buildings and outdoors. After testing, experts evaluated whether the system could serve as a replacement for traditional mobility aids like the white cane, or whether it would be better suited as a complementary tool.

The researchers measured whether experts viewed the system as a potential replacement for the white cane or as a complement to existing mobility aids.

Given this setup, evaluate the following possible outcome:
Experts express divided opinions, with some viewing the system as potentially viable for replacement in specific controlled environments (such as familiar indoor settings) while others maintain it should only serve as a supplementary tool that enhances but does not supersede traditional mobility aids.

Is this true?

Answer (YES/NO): NO